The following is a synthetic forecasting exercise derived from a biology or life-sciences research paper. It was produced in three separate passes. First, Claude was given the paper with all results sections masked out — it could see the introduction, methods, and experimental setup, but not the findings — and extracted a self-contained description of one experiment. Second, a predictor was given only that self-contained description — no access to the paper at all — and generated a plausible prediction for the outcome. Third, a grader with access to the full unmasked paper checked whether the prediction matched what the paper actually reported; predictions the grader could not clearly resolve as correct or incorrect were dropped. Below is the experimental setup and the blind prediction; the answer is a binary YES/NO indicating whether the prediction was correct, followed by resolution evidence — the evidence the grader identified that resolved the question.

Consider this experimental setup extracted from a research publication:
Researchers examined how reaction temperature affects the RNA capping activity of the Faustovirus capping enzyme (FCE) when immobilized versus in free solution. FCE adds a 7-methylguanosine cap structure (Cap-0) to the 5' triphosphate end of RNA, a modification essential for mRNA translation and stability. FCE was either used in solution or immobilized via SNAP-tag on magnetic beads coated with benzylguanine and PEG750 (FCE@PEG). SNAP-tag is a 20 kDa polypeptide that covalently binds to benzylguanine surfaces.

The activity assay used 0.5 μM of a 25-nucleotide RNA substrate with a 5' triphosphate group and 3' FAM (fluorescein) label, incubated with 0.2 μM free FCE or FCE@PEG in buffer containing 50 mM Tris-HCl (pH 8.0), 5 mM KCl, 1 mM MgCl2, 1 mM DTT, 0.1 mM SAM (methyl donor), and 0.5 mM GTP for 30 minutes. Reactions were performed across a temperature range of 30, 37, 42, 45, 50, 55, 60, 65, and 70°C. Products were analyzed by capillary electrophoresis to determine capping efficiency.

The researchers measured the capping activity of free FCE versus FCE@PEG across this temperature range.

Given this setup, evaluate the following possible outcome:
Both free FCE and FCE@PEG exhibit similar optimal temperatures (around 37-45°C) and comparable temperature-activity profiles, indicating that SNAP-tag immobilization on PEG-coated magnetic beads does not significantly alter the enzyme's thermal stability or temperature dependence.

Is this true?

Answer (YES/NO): NO